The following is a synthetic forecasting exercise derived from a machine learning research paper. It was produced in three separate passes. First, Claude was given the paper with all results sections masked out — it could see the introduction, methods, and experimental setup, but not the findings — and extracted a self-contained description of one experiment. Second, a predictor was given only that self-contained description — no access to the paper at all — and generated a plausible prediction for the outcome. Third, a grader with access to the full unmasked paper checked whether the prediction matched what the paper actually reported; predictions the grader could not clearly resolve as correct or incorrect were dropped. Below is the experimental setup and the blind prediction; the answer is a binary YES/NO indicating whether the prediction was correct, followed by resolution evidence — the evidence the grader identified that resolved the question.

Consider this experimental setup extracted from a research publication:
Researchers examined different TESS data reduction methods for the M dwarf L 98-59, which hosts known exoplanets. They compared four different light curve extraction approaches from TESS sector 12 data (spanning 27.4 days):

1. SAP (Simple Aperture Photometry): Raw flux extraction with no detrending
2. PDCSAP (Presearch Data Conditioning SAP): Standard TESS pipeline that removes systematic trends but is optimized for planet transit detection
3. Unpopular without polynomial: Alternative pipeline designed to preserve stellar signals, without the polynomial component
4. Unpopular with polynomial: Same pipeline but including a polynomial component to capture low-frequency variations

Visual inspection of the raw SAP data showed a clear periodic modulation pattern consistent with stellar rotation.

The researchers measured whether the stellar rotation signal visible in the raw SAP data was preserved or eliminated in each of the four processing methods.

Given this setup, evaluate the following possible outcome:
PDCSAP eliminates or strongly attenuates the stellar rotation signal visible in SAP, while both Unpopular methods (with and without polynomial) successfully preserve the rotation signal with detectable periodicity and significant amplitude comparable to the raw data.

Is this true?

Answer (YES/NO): NO